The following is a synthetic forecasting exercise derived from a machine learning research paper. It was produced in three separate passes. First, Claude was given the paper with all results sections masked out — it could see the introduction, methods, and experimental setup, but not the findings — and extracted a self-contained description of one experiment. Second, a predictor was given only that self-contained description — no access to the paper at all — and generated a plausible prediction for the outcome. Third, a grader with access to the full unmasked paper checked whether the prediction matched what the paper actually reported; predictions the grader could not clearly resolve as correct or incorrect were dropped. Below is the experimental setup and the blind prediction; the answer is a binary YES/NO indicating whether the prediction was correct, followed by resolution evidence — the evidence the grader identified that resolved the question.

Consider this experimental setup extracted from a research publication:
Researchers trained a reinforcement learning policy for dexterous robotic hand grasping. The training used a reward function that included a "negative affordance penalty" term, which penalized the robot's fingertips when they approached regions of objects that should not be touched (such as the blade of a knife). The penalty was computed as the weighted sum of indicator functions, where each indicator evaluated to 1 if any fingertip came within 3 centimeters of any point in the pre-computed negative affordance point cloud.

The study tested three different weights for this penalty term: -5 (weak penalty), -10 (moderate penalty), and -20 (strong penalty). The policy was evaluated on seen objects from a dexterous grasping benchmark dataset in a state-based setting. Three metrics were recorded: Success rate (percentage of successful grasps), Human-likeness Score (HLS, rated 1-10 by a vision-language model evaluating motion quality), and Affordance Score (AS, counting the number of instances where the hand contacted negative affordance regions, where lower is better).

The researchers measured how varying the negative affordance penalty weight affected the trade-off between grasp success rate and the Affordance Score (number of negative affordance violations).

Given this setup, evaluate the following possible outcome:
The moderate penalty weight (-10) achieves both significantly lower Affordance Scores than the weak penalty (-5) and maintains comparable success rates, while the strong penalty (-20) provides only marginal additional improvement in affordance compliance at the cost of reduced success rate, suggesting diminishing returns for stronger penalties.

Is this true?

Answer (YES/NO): NO